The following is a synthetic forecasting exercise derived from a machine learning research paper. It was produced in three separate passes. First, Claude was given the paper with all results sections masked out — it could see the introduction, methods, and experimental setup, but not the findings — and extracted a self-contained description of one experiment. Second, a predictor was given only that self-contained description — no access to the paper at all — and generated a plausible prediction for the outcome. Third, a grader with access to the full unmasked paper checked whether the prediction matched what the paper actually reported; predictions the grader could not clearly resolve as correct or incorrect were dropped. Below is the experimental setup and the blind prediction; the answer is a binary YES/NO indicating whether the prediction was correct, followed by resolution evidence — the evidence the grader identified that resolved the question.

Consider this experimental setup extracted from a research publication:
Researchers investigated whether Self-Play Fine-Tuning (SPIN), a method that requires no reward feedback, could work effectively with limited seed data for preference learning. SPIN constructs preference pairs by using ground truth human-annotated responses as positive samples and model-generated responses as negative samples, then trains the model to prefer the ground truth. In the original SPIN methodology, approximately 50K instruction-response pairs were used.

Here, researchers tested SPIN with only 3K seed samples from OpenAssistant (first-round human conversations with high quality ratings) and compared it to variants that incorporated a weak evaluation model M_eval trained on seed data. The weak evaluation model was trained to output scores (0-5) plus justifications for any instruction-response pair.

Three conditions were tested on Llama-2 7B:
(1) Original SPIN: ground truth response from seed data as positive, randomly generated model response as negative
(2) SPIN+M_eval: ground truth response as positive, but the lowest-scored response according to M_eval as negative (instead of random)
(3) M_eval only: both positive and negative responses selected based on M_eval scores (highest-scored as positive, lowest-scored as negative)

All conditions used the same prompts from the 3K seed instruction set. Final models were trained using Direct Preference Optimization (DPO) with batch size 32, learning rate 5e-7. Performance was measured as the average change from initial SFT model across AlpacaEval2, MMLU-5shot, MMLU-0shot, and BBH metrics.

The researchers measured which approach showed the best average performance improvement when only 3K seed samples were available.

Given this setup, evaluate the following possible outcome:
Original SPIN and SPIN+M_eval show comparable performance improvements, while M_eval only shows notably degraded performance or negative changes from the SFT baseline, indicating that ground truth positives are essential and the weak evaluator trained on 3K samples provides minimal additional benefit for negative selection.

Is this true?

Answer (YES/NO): NO